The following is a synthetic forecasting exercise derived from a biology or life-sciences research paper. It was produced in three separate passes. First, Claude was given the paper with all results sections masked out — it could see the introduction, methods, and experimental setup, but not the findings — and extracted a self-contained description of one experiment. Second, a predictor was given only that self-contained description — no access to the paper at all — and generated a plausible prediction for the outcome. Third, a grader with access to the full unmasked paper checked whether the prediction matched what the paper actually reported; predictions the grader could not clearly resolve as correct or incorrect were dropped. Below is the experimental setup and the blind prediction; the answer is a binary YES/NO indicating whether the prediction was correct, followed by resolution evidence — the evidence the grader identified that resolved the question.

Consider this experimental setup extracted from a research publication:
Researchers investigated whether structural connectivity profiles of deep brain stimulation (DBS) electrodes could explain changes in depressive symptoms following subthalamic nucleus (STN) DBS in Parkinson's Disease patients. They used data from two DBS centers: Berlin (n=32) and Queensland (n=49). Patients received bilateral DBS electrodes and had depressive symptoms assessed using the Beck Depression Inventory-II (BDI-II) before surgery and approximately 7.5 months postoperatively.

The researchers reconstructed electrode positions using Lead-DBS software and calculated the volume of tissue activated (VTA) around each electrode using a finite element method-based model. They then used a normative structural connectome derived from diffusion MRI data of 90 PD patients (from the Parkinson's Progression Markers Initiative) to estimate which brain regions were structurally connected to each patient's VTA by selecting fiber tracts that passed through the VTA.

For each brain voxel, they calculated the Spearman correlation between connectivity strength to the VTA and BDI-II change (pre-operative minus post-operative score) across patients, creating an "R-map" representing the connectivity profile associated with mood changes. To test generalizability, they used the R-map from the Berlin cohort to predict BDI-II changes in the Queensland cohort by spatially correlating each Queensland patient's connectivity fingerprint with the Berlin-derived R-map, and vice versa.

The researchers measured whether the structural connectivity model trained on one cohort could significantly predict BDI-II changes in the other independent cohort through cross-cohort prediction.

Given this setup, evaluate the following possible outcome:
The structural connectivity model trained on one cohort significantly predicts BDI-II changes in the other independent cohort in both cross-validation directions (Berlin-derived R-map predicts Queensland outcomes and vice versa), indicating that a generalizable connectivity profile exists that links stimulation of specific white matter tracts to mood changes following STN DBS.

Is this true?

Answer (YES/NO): YES